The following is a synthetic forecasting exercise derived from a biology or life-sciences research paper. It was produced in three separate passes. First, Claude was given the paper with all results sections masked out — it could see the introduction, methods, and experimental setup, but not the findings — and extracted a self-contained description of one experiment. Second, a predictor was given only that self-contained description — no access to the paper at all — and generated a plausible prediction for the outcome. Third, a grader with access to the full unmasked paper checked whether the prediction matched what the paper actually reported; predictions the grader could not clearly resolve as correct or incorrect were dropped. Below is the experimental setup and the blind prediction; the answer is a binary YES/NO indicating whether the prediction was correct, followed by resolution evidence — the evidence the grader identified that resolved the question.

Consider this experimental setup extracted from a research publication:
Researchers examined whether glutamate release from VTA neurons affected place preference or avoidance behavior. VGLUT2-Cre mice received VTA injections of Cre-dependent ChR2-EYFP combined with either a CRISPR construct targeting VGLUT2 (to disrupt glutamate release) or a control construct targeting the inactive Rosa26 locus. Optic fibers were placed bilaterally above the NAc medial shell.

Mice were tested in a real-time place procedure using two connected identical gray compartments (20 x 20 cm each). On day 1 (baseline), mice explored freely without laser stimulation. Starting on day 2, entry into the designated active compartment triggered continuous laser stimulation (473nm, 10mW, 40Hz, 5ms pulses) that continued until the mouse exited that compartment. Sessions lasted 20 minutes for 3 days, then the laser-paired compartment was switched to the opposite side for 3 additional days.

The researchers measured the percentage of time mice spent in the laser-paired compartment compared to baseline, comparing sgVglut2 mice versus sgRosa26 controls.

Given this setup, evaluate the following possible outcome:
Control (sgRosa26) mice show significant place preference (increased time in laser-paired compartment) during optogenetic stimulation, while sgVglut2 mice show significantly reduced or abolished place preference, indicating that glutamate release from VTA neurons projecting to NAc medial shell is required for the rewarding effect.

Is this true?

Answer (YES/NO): NO